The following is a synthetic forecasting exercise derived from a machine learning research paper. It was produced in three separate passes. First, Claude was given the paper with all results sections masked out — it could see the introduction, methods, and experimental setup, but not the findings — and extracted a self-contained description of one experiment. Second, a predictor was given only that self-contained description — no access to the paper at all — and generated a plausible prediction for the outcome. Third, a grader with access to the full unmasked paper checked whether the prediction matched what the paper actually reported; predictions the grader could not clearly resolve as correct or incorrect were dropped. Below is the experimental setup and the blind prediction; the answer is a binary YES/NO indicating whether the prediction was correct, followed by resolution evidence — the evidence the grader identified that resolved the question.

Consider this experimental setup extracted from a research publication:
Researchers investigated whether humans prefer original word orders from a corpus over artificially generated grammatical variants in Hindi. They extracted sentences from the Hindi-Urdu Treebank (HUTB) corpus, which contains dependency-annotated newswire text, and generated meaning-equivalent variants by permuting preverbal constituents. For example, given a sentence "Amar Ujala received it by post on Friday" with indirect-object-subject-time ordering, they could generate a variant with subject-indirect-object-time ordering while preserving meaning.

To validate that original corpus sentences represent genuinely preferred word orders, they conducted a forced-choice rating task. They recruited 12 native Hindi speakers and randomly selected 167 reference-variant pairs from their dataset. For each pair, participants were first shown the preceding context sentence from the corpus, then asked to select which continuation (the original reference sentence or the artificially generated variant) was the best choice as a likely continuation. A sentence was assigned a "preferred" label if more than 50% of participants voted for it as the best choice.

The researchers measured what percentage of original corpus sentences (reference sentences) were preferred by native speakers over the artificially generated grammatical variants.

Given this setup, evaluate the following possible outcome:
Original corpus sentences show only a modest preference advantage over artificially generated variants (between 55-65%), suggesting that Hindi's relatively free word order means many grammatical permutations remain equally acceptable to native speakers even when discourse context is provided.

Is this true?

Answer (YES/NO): NO